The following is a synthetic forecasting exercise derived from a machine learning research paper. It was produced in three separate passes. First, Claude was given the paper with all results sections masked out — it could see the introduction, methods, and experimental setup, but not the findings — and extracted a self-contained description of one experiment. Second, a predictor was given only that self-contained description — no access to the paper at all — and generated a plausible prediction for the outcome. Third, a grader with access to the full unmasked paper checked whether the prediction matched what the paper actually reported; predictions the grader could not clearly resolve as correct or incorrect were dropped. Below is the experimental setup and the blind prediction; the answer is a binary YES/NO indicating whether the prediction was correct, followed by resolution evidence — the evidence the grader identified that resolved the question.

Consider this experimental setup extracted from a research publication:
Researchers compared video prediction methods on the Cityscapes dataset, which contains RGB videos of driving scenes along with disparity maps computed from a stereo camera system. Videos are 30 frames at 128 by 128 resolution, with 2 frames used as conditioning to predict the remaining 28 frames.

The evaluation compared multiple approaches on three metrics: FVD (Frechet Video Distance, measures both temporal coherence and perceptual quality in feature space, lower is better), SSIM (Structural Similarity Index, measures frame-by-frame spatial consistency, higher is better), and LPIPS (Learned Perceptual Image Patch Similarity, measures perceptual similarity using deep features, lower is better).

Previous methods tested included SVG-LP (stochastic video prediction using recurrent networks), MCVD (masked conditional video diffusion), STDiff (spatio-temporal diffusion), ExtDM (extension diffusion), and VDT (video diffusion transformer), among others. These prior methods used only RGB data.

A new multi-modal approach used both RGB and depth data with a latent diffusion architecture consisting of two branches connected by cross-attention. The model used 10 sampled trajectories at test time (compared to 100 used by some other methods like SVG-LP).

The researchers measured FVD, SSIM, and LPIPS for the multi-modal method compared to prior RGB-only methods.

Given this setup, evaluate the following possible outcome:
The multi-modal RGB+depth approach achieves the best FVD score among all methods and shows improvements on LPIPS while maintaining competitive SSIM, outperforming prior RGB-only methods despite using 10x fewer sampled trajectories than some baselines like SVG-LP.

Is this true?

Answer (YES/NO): NO